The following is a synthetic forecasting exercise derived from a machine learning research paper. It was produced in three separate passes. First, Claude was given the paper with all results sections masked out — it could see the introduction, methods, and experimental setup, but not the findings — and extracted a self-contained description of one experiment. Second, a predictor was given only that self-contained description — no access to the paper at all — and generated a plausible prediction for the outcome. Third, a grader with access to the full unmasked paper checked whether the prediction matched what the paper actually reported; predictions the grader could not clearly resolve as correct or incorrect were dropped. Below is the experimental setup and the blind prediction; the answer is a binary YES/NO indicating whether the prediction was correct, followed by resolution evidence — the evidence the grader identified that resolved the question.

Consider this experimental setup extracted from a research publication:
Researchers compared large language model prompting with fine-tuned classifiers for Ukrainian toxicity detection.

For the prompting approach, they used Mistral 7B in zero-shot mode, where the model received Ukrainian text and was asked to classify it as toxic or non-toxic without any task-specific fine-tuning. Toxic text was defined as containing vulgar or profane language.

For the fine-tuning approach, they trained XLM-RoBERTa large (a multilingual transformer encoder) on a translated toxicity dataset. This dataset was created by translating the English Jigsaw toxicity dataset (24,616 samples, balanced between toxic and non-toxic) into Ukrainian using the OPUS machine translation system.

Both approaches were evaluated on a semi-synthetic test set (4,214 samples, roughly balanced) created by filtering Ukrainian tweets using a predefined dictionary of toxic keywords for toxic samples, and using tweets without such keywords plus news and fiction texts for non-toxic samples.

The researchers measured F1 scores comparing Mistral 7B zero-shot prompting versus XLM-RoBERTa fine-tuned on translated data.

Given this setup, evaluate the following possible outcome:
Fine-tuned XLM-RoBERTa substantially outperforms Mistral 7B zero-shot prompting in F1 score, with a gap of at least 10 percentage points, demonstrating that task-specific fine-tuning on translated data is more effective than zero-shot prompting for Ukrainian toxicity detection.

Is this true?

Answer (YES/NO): NO